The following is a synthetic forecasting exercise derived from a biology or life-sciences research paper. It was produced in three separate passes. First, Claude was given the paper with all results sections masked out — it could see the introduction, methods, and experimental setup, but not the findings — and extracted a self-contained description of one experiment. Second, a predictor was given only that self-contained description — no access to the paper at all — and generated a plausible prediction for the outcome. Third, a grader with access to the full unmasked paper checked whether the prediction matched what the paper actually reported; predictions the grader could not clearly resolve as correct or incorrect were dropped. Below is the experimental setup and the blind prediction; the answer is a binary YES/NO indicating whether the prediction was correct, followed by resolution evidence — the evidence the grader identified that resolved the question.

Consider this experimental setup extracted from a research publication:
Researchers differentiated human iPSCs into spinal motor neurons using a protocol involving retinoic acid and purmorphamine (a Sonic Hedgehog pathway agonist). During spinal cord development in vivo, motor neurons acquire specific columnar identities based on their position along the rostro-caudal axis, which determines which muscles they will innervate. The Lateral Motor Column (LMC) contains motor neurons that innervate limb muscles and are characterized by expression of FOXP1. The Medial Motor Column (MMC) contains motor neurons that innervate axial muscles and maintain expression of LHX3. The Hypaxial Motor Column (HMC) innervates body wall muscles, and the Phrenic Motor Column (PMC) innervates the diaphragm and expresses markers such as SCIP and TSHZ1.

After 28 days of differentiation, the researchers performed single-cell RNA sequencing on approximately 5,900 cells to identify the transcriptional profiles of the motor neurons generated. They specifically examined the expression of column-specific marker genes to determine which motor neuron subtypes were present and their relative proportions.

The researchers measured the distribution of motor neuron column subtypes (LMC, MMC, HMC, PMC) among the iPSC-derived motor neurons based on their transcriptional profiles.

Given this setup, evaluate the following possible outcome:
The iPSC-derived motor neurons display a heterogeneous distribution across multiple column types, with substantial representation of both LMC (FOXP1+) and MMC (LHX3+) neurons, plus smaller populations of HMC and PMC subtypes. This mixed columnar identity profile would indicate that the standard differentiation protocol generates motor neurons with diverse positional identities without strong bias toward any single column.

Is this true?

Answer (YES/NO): NO